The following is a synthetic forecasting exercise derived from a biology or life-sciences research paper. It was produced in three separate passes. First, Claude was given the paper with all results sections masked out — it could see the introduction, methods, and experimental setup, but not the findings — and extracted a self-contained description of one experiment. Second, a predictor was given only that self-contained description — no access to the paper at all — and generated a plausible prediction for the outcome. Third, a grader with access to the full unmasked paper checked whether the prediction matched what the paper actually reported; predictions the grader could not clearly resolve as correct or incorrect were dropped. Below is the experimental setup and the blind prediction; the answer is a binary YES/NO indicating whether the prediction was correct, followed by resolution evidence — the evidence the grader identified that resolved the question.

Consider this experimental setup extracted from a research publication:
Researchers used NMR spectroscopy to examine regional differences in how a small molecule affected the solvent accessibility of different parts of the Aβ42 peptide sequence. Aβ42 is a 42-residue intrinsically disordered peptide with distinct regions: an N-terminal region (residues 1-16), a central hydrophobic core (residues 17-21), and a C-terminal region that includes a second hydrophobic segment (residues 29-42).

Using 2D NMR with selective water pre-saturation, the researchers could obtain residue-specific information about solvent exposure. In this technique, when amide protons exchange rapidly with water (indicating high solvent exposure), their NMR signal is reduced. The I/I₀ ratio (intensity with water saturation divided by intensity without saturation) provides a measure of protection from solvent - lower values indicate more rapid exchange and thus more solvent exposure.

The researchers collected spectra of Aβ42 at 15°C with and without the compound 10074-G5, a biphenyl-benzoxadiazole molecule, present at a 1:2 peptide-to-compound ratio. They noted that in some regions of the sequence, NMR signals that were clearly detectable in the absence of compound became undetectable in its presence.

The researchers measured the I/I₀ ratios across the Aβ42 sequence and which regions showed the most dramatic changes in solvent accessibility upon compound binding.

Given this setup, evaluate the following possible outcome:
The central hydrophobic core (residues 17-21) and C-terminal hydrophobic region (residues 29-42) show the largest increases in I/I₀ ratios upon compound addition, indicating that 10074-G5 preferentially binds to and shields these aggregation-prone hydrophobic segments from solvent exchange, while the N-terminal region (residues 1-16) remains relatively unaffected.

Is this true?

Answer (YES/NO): NO